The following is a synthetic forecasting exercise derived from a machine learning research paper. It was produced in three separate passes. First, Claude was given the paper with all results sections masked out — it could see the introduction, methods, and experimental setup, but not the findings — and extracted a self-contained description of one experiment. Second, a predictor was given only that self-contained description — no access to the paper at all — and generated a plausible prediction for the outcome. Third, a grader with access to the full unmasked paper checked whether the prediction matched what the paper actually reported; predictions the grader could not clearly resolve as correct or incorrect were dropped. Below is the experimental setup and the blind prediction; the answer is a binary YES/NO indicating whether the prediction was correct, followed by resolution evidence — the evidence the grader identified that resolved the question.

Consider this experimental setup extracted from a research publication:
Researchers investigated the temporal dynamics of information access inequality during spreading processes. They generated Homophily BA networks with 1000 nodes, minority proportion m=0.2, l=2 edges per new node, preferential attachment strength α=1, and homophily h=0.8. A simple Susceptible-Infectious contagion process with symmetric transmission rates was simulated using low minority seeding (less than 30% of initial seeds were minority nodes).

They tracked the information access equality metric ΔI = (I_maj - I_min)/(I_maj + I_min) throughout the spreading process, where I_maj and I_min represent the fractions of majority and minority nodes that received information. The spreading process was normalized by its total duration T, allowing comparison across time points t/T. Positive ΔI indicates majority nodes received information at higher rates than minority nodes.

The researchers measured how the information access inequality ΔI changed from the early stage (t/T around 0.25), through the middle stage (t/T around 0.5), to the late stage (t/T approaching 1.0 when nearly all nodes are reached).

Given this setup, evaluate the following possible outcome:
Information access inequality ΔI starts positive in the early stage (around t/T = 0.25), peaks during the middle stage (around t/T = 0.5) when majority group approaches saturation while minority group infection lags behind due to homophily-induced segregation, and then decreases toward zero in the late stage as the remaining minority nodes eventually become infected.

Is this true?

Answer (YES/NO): NO